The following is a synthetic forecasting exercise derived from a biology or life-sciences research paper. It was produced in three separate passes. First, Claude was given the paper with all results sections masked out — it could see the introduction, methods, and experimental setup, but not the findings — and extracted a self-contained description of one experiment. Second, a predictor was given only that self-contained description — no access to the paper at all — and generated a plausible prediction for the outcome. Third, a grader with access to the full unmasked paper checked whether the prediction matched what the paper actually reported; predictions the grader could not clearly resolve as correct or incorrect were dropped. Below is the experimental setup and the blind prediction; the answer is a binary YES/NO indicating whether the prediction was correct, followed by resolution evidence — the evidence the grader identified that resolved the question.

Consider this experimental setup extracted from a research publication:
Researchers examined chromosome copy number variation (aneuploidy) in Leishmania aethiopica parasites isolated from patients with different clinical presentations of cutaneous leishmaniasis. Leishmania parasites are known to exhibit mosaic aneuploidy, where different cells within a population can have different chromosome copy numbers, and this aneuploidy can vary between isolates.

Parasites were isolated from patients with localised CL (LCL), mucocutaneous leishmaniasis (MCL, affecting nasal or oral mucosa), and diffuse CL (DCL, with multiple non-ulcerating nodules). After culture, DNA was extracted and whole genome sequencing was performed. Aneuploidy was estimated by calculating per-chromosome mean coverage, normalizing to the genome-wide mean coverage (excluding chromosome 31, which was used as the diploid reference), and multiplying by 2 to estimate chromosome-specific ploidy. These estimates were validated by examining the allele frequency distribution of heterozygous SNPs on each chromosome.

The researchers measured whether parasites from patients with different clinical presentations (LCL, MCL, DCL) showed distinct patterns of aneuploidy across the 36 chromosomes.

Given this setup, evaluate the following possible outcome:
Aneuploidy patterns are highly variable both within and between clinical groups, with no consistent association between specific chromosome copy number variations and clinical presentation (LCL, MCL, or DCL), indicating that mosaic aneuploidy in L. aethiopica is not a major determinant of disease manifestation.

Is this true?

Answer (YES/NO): NO